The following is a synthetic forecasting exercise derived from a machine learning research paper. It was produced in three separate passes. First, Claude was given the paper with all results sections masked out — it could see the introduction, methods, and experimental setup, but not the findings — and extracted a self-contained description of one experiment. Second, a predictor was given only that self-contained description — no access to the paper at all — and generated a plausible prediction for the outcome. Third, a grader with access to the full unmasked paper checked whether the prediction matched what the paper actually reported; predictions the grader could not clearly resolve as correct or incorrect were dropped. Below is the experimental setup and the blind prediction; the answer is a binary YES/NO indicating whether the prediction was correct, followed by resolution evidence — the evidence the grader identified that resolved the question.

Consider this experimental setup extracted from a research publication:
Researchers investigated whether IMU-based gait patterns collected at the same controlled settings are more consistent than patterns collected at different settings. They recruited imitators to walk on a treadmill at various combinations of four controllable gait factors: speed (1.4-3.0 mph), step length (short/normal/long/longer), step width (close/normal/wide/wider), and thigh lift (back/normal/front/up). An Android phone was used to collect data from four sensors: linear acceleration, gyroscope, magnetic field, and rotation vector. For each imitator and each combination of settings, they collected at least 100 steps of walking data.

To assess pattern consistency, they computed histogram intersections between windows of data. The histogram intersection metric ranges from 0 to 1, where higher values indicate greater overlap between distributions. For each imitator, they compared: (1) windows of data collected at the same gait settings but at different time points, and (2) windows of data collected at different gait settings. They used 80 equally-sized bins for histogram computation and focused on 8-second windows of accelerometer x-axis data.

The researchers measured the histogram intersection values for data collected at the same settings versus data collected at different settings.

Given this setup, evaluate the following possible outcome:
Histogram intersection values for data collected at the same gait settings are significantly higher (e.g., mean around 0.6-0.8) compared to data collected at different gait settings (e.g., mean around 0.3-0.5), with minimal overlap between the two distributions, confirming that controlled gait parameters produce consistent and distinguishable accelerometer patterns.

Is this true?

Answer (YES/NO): NO